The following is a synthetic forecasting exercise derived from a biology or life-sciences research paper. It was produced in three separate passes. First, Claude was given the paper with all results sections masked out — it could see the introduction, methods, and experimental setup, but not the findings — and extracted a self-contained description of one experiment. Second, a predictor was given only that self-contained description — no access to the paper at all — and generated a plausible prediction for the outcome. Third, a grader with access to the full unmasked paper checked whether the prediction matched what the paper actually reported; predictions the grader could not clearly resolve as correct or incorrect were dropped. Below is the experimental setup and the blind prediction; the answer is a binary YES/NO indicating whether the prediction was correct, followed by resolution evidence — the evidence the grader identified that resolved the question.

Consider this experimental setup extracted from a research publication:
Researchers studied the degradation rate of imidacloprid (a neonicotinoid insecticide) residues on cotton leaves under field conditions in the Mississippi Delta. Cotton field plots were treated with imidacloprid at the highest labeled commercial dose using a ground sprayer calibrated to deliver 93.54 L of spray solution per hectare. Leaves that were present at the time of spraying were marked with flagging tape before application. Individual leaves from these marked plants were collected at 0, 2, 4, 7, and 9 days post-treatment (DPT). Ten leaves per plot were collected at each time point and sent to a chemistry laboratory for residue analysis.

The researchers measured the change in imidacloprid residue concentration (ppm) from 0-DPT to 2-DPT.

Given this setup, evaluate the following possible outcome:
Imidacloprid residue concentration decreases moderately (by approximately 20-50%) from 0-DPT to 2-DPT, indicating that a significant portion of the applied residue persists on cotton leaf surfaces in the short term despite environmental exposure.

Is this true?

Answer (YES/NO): NO